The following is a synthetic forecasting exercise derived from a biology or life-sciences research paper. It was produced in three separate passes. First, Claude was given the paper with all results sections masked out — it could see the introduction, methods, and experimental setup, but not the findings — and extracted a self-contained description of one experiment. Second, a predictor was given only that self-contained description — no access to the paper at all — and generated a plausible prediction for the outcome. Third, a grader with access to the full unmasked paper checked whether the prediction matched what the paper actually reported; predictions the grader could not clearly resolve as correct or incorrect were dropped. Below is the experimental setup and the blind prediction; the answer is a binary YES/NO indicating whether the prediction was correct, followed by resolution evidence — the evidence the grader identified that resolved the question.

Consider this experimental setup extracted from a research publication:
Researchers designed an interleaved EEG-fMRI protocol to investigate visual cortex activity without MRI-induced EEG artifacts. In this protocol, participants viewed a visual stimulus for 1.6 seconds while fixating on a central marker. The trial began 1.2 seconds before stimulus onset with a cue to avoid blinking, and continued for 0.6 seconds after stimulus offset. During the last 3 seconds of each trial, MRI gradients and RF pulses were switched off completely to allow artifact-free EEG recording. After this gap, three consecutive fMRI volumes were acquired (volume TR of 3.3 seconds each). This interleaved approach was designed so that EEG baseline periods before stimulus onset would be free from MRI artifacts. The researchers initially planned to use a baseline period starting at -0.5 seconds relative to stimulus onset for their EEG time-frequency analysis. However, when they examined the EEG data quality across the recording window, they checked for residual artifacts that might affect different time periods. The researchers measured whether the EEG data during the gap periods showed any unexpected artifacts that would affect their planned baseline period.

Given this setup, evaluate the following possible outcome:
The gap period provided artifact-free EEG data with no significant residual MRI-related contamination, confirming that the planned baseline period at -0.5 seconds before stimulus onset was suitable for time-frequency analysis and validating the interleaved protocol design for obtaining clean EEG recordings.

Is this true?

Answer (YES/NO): NO